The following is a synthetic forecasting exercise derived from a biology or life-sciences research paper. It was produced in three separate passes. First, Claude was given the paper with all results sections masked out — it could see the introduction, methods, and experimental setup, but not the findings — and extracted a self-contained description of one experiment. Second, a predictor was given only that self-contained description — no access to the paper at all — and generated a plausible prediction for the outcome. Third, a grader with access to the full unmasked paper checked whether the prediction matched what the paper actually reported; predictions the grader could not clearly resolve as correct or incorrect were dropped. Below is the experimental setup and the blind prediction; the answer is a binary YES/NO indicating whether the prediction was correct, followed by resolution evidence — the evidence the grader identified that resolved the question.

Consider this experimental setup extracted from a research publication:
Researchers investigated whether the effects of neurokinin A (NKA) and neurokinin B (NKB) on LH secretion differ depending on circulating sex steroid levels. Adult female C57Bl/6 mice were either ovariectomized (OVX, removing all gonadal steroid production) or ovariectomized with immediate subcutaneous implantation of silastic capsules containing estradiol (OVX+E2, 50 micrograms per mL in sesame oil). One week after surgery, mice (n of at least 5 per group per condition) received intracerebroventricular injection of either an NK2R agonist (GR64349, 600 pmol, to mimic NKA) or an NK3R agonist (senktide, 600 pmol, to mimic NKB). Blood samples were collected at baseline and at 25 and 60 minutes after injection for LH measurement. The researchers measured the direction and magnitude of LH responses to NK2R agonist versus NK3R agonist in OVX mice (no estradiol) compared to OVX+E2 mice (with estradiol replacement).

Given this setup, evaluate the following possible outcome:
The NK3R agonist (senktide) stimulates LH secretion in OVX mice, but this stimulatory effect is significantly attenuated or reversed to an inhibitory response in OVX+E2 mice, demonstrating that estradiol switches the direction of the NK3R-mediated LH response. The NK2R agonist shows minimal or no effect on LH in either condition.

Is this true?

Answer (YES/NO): NO